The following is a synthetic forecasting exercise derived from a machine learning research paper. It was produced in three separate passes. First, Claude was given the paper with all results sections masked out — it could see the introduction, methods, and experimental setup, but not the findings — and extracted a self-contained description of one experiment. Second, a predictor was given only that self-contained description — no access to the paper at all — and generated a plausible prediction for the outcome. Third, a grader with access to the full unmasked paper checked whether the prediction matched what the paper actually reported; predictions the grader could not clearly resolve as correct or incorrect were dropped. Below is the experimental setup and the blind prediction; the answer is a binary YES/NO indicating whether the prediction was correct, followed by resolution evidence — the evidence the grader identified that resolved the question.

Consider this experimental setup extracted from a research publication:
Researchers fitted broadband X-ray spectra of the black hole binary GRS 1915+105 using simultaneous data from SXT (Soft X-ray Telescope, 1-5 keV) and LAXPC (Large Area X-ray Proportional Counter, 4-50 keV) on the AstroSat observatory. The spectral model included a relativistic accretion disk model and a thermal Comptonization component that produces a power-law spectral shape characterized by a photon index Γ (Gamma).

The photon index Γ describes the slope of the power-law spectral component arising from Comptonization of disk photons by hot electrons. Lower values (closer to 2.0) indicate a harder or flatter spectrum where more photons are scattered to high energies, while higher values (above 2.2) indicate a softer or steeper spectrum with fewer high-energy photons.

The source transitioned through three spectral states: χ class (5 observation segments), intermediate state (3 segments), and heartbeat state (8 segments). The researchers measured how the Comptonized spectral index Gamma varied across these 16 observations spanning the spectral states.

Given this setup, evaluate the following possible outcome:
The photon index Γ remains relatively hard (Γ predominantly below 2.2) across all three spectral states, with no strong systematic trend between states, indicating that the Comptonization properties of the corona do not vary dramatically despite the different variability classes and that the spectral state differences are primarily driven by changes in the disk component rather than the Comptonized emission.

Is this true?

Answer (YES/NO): NO